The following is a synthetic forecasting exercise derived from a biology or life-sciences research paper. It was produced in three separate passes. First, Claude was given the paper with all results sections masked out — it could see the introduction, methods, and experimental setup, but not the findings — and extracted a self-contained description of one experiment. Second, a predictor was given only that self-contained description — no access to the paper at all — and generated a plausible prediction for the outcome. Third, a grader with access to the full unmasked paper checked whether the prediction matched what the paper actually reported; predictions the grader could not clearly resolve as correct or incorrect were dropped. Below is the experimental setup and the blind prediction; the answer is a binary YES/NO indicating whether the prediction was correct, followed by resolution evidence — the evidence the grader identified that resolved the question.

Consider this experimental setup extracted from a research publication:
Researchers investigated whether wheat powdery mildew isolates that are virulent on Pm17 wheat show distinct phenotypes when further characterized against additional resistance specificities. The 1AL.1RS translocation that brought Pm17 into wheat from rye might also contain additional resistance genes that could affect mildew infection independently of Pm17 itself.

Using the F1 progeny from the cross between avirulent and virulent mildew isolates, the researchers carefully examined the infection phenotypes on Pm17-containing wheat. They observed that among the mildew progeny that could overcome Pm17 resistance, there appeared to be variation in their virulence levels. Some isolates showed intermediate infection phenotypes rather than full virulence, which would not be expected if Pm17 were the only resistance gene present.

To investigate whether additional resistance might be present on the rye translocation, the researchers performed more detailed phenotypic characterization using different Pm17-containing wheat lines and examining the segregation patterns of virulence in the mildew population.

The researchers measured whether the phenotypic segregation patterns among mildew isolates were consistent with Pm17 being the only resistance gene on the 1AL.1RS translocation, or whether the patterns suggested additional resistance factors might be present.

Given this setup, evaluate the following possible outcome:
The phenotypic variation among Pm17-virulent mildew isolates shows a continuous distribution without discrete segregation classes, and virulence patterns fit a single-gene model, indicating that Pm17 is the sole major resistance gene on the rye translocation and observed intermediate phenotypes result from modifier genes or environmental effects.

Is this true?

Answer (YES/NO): NO